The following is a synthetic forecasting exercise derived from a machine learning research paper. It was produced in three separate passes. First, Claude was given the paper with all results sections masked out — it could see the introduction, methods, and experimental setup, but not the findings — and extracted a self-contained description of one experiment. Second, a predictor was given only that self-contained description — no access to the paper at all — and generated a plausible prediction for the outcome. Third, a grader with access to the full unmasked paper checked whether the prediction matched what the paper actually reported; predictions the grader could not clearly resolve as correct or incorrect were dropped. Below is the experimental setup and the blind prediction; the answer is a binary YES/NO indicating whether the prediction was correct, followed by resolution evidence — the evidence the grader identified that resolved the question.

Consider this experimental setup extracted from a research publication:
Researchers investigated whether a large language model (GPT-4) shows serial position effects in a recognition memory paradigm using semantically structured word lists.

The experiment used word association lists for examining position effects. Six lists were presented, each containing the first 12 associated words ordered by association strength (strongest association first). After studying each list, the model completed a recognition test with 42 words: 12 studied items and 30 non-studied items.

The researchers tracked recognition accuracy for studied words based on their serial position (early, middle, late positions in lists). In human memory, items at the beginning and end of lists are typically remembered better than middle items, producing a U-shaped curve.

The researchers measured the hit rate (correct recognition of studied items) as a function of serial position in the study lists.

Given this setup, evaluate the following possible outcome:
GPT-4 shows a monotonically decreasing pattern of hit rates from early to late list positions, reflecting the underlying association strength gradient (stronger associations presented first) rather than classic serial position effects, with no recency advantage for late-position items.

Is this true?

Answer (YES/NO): NO